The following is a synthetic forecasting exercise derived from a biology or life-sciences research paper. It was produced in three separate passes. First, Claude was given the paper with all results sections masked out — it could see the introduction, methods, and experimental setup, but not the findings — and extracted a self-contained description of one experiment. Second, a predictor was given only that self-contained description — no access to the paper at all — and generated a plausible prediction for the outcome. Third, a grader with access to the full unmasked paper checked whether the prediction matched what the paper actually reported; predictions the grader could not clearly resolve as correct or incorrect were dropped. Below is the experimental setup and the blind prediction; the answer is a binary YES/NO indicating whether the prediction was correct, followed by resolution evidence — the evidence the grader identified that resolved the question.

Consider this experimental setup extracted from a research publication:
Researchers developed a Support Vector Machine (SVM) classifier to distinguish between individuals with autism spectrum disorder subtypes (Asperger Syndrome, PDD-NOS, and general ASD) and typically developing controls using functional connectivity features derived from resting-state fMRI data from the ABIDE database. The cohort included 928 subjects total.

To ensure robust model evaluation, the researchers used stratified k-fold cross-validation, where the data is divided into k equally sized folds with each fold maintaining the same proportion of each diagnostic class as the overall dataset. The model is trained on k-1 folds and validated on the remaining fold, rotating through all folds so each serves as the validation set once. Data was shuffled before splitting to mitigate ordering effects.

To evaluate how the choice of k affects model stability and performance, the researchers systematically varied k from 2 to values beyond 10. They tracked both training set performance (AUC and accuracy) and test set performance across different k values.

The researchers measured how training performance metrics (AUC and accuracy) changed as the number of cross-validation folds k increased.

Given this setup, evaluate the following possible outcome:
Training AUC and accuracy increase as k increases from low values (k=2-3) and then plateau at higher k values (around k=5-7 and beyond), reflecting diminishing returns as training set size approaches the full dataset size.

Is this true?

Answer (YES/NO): NO